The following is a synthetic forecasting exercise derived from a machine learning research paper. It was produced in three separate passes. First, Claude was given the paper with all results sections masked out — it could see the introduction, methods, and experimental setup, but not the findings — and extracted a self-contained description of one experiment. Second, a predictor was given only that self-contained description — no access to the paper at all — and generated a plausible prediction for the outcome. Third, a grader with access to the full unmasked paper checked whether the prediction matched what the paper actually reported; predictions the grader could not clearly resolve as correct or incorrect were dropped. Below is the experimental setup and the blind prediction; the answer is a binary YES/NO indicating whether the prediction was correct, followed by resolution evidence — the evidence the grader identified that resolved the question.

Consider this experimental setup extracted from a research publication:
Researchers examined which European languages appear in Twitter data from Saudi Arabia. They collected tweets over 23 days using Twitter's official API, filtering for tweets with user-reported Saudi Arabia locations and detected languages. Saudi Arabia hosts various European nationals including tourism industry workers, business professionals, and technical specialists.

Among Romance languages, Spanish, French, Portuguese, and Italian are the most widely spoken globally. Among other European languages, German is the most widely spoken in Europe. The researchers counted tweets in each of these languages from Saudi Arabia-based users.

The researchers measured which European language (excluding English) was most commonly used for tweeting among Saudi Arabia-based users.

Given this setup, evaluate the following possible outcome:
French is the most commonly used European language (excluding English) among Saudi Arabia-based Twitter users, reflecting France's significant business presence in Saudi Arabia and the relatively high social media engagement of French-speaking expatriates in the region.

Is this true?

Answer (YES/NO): NO